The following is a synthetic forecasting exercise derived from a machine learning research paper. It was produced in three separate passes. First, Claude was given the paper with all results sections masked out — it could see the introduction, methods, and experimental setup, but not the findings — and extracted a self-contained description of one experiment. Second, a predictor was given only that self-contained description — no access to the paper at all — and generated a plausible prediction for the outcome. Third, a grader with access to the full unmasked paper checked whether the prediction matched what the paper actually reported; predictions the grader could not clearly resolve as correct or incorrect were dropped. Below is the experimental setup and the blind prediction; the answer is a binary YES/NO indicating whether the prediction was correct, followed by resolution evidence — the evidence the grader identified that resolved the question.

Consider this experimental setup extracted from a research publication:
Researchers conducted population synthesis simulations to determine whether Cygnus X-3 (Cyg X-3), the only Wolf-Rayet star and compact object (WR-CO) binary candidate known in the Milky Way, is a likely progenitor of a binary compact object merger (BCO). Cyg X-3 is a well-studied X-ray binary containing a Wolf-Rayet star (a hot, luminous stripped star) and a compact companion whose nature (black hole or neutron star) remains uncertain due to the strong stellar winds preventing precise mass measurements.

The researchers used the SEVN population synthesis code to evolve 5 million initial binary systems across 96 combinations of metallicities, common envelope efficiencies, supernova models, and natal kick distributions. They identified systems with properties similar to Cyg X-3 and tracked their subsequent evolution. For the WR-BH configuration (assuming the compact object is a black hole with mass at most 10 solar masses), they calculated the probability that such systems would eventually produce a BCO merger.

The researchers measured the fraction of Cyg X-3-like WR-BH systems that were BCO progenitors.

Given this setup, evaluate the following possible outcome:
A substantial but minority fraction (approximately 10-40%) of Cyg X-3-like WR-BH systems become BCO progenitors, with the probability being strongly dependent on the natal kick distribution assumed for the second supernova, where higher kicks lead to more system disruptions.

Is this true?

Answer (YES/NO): NO